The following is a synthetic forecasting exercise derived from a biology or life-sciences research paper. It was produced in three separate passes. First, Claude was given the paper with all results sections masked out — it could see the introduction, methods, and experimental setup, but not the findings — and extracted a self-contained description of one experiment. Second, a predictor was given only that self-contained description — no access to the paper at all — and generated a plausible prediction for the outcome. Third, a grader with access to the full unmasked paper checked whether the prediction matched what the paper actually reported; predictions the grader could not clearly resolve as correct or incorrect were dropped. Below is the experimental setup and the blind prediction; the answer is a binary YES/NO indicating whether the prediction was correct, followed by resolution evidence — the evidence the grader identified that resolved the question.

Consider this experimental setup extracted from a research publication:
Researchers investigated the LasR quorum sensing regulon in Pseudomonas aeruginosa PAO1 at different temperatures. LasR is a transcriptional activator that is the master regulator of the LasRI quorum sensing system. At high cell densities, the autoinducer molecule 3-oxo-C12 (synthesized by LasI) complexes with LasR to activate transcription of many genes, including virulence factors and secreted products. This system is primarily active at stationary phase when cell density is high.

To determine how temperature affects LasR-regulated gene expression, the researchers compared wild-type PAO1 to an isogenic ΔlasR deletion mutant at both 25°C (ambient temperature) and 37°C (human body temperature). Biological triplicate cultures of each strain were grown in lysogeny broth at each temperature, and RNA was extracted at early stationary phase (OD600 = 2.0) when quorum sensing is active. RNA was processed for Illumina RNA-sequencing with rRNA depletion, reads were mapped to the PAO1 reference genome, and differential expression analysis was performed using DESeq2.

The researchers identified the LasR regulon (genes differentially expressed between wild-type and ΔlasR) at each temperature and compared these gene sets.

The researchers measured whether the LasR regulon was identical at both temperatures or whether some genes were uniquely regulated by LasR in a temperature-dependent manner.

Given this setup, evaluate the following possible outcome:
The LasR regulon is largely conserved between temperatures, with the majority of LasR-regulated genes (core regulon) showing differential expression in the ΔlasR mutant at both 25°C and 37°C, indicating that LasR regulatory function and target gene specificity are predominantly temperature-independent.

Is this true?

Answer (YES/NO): YES